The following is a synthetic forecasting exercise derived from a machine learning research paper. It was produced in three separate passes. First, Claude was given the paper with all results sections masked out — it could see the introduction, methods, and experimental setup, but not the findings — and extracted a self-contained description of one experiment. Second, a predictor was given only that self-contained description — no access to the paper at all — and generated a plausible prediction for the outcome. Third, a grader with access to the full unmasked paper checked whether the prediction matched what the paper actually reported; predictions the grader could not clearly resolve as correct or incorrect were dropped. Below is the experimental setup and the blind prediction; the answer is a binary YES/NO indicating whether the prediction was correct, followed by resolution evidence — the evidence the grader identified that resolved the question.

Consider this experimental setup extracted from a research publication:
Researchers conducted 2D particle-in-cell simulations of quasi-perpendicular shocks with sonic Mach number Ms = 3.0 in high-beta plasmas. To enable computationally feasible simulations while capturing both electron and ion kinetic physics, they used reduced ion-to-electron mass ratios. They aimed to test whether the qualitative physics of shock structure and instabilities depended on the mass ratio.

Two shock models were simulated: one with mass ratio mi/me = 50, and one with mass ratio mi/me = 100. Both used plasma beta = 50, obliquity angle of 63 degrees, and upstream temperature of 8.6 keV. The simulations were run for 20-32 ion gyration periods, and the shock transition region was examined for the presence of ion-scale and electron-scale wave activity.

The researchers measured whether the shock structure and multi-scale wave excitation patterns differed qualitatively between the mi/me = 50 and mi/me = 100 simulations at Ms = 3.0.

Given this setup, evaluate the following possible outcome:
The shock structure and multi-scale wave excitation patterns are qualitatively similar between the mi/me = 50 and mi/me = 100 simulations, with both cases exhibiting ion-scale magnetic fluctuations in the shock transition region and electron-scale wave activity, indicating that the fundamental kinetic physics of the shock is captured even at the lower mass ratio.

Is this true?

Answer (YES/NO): YES